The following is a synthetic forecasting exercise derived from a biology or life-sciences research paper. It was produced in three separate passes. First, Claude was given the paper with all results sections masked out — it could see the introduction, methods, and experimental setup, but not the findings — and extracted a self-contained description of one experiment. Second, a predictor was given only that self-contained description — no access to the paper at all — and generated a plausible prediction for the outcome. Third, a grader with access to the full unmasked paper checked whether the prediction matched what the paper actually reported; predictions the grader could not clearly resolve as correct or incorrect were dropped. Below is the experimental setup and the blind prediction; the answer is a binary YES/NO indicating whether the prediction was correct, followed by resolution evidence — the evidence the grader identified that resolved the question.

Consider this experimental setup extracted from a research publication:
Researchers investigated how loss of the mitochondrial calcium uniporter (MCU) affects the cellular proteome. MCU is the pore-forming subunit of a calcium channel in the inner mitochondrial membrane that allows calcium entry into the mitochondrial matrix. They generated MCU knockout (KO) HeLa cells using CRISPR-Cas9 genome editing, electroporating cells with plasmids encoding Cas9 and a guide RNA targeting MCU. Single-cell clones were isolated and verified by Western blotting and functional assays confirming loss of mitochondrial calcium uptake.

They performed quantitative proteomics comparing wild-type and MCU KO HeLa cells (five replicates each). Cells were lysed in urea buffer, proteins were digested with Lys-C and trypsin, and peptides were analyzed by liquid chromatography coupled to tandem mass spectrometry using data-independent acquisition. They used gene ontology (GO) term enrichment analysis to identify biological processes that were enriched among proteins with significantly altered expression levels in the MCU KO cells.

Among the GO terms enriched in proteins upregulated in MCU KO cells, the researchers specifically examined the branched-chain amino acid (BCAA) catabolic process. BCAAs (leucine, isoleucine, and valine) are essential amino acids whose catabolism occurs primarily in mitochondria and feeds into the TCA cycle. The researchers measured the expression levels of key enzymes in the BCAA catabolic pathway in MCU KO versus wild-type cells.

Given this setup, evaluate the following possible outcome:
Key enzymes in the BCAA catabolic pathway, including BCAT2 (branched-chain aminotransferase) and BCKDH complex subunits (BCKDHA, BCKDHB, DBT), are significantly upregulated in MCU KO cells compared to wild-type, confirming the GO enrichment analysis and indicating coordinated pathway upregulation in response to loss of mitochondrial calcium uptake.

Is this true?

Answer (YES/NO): NO